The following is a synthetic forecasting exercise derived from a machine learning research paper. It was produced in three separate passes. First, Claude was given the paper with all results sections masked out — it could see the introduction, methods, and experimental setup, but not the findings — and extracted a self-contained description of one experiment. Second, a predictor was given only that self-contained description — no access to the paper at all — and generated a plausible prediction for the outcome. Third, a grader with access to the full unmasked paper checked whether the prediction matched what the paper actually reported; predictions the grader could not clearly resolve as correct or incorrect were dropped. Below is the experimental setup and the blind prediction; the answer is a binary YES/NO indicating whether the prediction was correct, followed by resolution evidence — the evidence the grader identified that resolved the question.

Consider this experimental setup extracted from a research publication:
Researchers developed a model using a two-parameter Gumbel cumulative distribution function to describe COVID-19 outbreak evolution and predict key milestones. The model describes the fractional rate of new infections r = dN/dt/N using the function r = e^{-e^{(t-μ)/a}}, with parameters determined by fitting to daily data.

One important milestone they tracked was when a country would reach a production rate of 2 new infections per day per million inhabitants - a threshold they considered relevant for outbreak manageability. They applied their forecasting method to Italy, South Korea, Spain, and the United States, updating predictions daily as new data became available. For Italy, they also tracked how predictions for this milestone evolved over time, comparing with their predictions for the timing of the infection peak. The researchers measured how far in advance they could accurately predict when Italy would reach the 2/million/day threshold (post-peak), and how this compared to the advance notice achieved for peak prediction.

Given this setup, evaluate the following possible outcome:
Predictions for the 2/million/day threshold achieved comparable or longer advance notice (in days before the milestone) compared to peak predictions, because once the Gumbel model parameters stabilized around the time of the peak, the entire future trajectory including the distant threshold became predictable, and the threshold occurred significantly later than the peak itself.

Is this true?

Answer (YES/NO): YES